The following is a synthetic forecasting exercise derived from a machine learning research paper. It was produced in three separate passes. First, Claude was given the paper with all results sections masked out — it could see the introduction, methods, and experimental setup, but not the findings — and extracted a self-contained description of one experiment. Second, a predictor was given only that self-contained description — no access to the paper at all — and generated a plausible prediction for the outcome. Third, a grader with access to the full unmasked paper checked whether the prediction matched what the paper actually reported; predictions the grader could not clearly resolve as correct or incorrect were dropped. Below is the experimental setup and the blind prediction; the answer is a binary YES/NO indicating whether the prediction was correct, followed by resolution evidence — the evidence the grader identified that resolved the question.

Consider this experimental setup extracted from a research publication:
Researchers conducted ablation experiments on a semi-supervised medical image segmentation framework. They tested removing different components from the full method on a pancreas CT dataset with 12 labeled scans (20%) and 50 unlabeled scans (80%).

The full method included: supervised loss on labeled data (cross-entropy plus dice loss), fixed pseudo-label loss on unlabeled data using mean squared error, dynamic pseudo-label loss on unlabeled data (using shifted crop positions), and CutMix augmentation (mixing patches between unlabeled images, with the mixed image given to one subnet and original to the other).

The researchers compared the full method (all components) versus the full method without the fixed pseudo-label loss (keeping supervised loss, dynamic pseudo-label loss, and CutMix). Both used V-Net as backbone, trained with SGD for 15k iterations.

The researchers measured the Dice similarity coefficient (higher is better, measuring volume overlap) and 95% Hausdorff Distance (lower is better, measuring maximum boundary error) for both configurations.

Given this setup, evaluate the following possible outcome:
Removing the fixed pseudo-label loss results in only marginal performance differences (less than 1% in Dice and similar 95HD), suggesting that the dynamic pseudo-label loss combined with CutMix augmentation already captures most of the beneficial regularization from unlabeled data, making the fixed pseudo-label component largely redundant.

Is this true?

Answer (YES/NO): NO